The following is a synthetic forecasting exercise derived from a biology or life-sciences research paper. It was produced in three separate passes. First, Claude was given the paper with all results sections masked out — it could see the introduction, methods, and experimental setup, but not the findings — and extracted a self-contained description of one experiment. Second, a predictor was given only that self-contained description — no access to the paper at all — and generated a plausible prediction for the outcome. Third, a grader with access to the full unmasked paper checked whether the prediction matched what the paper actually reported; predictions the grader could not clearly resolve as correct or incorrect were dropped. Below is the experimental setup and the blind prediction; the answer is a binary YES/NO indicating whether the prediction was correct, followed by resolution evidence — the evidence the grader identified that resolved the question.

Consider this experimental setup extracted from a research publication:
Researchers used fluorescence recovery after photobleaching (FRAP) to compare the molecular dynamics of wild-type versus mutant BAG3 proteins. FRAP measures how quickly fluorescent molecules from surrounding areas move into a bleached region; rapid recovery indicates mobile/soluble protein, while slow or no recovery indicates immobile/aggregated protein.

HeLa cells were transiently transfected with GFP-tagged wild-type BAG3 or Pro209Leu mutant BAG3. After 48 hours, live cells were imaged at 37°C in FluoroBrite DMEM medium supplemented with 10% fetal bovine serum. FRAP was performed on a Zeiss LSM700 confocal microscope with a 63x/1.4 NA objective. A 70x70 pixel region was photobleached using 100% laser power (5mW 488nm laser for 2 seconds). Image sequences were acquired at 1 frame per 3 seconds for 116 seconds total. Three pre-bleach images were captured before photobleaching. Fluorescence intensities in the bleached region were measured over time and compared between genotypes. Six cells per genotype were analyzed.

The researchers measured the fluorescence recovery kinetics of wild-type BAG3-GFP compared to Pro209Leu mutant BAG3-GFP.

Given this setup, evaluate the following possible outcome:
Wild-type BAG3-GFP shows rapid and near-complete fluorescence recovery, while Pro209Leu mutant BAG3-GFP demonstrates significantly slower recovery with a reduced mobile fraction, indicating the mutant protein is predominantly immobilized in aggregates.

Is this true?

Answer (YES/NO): YES